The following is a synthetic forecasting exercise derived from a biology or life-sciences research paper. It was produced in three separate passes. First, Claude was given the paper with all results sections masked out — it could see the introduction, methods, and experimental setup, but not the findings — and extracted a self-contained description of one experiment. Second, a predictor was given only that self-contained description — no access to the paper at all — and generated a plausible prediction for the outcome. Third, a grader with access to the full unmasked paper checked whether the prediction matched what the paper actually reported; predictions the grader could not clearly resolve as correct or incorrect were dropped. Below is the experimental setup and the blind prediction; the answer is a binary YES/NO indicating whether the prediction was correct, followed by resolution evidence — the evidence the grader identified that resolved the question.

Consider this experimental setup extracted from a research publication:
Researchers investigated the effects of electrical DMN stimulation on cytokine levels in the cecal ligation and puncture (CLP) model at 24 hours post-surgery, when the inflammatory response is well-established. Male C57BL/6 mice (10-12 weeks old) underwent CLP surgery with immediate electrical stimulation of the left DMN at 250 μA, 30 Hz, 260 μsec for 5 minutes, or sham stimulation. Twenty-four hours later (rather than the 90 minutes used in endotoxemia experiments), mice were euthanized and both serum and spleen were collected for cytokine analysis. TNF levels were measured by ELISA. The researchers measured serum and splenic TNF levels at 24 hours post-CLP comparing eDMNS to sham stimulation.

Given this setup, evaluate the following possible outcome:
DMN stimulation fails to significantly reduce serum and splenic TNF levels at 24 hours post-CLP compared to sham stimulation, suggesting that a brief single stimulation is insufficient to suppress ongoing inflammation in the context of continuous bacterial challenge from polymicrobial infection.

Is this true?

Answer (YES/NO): NO